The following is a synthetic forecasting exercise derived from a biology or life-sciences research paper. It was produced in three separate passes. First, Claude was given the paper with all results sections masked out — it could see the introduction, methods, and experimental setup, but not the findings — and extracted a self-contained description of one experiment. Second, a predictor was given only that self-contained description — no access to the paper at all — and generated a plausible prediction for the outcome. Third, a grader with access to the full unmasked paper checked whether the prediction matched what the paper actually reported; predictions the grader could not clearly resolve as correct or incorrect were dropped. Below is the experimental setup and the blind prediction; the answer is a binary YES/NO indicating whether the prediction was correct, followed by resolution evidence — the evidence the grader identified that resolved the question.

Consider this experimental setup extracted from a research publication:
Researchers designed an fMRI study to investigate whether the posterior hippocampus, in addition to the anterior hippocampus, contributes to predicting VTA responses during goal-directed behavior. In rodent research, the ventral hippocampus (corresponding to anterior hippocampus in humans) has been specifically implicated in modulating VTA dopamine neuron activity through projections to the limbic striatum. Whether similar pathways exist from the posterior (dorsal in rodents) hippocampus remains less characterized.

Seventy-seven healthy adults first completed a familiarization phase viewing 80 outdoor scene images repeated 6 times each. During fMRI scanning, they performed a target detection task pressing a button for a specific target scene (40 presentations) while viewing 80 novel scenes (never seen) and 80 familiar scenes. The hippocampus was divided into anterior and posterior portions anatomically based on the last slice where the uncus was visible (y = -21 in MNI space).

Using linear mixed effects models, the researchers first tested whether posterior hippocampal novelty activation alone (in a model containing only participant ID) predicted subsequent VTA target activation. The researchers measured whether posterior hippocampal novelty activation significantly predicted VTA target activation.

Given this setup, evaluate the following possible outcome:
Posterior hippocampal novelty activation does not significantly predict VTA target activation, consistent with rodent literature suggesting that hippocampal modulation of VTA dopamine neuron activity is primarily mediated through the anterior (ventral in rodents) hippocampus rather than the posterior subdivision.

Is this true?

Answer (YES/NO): NO